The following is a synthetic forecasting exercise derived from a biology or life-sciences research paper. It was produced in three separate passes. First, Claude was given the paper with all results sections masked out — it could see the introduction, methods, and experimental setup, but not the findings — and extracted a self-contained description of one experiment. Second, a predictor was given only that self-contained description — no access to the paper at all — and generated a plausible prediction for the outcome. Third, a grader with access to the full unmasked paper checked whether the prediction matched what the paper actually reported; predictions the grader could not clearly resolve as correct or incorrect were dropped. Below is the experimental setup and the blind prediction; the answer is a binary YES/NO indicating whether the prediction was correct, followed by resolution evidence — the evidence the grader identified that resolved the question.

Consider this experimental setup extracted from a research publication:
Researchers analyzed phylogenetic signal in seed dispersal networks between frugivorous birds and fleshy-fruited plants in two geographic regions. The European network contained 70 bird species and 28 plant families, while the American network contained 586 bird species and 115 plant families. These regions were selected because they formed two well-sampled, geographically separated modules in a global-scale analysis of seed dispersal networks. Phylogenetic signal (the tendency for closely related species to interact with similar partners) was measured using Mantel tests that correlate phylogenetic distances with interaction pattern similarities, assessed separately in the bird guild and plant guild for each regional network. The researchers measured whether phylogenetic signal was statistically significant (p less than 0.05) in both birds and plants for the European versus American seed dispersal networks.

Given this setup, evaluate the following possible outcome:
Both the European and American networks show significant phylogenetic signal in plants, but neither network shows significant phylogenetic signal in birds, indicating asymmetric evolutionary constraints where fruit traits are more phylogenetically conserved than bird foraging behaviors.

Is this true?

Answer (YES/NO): NO